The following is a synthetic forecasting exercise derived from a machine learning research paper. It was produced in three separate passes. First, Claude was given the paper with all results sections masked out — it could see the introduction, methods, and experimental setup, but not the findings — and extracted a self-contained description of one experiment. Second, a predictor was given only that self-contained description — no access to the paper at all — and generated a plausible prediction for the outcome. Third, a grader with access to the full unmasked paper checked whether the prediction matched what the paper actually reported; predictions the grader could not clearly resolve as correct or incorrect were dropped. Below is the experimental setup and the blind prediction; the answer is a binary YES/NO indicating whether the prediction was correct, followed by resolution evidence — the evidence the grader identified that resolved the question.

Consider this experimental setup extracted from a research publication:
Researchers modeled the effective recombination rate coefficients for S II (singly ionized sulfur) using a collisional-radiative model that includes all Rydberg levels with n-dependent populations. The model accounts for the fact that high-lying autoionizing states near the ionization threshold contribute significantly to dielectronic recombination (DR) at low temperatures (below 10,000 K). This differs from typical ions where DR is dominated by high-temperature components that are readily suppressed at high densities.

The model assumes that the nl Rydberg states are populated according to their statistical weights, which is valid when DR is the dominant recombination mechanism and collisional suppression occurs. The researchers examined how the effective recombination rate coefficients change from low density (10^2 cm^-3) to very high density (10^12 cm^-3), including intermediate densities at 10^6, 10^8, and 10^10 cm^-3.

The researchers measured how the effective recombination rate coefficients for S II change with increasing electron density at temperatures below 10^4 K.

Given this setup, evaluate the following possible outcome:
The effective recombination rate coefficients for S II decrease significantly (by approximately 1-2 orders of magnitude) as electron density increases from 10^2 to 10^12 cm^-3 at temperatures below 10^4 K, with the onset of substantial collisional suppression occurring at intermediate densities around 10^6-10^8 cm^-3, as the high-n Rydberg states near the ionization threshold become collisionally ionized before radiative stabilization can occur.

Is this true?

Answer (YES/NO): NO